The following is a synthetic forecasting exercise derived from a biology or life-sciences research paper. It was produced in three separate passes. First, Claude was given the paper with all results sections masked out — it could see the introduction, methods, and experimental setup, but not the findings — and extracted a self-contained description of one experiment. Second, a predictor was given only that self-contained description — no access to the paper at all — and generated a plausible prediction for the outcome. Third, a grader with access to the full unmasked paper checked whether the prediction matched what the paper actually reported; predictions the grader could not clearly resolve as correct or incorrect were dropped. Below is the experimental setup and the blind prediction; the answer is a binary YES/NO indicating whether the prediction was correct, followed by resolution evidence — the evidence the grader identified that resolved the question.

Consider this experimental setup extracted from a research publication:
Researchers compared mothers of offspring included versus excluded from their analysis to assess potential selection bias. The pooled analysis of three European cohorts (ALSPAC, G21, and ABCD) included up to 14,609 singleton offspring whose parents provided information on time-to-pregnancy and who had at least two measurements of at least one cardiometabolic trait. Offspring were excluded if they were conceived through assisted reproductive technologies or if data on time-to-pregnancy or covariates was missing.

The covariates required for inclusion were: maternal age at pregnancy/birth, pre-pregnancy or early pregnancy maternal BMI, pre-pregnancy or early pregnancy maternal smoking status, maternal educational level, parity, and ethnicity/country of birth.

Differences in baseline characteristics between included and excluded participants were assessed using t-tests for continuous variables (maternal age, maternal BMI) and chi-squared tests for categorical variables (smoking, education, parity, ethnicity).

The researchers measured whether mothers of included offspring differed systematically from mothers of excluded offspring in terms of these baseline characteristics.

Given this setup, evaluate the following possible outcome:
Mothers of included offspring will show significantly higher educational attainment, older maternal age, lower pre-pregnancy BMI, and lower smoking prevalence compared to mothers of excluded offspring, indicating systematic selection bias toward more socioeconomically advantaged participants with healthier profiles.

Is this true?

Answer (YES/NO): NO